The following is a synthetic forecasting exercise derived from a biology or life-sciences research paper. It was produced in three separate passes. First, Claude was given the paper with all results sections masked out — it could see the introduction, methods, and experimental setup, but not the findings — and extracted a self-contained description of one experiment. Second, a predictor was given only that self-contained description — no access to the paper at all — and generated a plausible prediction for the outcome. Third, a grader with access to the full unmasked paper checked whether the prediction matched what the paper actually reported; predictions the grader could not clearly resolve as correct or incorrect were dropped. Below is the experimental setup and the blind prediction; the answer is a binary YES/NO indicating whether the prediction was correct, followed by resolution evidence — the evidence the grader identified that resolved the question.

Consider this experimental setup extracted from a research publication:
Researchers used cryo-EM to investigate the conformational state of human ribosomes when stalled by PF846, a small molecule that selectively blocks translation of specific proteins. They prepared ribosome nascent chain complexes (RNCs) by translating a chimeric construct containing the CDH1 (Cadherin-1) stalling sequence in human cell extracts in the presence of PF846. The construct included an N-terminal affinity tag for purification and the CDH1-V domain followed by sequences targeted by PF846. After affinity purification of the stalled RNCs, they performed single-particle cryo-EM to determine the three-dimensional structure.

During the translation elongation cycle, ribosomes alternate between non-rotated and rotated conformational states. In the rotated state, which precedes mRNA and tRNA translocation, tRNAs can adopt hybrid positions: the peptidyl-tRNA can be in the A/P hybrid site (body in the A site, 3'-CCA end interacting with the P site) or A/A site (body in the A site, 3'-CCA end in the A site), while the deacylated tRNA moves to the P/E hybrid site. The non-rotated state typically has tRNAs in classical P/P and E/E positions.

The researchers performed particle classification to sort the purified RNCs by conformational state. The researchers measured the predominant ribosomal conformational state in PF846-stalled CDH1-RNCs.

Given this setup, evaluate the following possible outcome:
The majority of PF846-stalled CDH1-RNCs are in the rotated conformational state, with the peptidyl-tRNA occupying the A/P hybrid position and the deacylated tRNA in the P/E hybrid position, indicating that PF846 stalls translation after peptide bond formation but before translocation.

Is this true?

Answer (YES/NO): YES